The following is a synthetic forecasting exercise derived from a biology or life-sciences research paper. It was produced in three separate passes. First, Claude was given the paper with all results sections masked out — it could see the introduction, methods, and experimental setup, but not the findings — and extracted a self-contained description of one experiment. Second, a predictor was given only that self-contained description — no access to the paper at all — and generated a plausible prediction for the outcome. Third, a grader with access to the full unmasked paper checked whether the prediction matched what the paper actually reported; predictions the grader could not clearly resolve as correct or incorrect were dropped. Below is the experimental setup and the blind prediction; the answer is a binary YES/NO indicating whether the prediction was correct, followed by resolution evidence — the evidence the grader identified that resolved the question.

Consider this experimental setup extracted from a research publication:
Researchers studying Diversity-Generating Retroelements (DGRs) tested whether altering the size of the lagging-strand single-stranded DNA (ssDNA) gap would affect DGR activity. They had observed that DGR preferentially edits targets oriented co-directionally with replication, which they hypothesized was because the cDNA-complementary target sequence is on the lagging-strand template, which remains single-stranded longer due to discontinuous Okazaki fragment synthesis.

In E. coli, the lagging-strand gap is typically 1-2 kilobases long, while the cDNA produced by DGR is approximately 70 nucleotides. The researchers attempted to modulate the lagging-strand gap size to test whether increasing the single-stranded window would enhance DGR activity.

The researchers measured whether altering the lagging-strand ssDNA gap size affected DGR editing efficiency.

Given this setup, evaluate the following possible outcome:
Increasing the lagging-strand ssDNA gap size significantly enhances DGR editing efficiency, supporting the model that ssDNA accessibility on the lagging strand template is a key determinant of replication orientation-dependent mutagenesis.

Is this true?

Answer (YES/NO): NO